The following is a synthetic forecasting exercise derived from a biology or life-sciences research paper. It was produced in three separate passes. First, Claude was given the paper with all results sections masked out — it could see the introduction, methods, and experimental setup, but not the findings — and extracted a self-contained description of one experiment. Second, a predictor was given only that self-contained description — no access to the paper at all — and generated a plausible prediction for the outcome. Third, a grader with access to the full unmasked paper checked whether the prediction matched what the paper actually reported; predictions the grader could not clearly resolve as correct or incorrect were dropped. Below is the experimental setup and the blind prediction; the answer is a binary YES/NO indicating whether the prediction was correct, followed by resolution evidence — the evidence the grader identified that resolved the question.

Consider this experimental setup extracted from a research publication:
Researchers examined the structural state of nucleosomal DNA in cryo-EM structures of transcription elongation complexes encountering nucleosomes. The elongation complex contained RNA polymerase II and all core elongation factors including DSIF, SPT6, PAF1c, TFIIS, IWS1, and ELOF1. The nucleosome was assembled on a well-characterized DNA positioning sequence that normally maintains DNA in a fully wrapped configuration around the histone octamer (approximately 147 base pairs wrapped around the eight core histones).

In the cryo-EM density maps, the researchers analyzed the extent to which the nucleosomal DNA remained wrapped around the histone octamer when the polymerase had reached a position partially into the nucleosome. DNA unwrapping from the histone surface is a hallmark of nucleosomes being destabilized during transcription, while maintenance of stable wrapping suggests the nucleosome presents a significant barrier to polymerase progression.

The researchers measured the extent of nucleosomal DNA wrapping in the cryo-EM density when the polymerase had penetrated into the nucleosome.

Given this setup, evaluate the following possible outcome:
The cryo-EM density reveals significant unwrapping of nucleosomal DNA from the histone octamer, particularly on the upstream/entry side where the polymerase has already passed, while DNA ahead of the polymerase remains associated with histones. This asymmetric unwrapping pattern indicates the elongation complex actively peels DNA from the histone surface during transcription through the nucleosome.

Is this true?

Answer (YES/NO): NO